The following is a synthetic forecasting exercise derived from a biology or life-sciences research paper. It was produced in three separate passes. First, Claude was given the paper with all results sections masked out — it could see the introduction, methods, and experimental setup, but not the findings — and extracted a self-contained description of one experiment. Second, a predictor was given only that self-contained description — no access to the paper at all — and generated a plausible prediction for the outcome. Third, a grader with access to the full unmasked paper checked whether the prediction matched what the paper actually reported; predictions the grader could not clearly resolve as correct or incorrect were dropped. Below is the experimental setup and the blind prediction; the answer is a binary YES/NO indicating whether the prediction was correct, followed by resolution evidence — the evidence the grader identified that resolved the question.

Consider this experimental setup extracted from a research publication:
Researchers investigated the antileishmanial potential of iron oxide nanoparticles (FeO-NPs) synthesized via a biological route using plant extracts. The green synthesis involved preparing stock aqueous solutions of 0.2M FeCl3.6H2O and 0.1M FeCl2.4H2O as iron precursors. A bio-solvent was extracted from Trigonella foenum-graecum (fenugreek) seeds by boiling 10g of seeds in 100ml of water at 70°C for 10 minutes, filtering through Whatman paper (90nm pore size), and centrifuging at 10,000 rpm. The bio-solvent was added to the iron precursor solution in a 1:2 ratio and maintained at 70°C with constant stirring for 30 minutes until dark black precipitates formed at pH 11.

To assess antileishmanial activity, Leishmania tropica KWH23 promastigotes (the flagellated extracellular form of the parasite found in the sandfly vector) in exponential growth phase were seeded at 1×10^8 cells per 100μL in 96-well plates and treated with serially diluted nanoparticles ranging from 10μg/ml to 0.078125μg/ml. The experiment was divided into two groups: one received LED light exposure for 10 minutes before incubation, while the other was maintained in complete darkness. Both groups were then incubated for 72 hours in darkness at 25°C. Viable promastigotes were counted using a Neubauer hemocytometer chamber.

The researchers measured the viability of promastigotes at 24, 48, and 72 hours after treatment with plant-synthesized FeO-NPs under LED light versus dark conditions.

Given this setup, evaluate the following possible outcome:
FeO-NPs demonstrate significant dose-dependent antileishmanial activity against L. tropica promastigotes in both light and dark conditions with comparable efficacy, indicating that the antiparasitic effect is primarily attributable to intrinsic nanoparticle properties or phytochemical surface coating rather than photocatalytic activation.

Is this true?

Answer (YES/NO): NO